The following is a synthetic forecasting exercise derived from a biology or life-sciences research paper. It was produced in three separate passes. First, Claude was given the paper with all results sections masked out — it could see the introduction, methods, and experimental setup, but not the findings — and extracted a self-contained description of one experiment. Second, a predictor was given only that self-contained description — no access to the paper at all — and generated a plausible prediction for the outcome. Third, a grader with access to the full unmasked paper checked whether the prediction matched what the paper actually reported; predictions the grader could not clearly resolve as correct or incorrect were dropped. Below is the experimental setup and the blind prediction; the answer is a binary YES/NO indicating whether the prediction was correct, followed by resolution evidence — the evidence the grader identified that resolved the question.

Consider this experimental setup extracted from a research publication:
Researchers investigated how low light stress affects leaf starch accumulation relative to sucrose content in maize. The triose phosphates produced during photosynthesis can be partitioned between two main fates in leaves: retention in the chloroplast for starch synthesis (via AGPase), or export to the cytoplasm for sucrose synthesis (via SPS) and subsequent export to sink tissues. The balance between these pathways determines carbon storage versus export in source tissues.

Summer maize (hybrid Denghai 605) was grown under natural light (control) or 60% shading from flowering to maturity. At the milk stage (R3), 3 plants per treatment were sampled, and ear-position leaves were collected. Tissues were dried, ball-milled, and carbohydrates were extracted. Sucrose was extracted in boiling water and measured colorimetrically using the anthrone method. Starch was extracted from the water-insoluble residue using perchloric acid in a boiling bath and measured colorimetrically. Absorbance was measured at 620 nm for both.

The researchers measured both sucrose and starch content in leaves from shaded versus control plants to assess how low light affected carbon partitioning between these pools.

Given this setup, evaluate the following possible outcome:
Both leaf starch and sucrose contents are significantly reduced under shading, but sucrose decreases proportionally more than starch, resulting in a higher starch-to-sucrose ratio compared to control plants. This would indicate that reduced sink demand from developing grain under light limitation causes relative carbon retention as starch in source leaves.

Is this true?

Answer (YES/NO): NO